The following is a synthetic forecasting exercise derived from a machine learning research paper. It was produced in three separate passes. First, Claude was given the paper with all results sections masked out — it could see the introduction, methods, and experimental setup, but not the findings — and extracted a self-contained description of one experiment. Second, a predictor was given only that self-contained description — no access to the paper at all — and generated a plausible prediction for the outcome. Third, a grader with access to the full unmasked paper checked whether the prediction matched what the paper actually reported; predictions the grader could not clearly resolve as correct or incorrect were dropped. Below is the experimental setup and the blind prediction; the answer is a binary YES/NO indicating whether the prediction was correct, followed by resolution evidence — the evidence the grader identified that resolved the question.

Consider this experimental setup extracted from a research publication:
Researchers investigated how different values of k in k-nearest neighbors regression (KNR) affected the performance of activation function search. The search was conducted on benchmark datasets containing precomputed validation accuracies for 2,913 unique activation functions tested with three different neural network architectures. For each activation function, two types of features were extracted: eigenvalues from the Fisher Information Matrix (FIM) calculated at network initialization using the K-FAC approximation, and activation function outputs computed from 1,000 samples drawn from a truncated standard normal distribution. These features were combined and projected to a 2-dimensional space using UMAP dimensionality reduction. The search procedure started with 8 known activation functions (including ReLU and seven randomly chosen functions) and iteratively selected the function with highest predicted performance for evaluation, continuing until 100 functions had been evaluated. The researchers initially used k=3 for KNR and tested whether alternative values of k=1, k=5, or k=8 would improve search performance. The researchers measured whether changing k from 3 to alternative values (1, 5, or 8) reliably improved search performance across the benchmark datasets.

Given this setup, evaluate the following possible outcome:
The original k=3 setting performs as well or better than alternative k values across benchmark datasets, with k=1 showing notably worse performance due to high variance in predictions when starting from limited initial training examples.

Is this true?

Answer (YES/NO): NO